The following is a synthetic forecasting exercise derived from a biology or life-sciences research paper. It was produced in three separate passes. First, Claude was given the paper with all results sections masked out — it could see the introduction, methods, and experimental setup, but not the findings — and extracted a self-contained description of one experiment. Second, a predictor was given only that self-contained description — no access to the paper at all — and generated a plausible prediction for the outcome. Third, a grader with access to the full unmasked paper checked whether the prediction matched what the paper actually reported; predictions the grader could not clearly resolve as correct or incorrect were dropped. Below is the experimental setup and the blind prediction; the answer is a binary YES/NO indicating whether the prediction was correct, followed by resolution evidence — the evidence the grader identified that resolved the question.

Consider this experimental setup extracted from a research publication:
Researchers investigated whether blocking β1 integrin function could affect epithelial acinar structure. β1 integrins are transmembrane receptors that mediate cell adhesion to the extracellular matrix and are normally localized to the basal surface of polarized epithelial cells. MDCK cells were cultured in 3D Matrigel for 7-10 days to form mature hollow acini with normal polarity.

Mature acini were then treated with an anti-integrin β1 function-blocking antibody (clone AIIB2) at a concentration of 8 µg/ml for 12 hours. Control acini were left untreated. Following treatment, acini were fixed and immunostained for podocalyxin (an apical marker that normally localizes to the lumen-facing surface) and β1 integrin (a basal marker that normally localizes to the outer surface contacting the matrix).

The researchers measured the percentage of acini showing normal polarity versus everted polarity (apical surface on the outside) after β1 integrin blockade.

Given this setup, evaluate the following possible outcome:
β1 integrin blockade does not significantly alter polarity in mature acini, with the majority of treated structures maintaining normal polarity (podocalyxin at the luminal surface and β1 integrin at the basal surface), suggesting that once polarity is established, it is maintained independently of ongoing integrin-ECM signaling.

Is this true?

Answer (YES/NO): NO